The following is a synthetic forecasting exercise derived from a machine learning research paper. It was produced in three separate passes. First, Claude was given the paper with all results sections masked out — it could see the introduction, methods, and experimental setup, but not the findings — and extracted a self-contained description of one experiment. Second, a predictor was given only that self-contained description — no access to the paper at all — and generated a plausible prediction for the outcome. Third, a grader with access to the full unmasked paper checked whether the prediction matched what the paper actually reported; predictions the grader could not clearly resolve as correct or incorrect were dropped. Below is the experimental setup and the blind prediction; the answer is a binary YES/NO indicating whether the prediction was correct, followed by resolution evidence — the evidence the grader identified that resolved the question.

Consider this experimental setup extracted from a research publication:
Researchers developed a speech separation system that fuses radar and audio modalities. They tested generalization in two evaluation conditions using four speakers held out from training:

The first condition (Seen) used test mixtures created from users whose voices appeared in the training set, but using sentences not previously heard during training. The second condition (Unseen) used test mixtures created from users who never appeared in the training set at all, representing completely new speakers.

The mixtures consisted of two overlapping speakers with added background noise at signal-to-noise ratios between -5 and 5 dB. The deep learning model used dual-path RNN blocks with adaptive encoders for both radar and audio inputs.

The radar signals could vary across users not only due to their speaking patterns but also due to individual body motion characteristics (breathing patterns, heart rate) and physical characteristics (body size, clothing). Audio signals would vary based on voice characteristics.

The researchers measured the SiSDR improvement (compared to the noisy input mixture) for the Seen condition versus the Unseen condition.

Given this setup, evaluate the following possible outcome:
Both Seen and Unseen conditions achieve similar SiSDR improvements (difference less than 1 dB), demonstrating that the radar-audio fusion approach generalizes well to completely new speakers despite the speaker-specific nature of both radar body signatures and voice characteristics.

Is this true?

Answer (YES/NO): YES